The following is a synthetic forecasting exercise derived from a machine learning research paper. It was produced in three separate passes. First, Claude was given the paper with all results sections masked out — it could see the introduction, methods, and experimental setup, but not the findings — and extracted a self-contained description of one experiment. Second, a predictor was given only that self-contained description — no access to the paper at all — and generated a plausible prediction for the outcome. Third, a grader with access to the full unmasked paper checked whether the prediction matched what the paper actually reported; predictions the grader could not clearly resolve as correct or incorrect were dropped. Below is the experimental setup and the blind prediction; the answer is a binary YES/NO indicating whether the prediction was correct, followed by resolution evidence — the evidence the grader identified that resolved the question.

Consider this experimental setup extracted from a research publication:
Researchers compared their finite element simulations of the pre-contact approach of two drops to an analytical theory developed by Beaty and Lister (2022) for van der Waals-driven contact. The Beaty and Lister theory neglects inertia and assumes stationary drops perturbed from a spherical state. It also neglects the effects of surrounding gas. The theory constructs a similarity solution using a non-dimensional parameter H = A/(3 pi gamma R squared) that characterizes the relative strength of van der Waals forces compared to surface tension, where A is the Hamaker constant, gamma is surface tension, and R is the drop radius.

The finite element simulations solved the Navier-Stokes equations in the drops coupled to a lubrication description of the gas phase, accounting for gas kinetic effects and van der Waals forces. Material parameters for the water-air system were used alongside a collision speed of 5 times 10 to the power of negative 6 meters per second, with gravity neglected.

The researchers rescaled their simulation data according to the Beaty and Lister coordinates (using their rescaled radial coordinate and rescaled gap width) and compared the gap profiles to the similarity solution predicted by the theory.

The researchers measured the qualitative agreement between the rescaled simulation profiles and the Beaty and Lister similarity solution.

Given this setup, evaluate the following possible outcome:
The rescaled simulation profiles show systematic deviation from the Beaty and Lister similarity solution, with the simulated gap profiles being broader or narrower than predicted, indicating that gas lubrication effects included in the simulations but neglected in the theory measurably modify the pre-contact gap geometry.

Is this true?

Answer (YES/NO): NO